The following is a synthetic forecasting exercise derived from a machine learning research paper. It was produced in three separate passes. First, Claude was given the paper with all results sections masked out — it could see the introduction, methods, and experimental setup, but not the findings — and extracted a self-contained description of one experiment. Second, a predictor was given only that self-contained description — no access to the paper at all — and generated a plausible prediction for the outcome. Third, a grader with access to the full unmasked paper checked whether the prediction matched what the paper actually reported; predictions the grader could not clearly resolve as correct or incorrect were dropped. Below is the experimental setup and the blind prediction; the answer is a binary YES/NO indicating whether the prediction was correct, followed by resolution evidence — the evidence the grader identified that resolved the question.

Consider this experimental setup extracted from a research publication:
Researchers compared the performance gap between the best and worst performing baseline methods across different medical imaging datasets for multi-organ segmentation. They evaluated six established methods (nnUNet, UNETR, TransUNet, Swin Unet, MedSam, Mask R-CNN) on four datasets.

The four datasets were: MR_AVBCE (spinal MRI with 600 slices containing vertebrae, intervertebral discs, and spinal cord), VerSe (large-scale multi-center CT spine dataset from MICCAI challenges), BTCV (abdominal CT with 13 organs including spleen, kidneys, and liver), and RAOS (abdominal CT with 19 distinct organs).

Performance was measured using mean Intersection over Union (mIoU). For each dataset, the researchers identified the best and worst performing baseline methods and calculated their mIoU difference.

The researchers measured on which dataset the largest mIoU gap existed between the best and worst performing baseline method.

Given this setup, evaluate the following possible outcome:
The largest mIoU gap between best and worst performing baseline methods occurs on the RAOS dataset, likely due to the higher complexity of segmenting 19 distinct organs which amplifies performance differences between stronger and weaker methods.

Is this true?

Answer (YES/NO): NO